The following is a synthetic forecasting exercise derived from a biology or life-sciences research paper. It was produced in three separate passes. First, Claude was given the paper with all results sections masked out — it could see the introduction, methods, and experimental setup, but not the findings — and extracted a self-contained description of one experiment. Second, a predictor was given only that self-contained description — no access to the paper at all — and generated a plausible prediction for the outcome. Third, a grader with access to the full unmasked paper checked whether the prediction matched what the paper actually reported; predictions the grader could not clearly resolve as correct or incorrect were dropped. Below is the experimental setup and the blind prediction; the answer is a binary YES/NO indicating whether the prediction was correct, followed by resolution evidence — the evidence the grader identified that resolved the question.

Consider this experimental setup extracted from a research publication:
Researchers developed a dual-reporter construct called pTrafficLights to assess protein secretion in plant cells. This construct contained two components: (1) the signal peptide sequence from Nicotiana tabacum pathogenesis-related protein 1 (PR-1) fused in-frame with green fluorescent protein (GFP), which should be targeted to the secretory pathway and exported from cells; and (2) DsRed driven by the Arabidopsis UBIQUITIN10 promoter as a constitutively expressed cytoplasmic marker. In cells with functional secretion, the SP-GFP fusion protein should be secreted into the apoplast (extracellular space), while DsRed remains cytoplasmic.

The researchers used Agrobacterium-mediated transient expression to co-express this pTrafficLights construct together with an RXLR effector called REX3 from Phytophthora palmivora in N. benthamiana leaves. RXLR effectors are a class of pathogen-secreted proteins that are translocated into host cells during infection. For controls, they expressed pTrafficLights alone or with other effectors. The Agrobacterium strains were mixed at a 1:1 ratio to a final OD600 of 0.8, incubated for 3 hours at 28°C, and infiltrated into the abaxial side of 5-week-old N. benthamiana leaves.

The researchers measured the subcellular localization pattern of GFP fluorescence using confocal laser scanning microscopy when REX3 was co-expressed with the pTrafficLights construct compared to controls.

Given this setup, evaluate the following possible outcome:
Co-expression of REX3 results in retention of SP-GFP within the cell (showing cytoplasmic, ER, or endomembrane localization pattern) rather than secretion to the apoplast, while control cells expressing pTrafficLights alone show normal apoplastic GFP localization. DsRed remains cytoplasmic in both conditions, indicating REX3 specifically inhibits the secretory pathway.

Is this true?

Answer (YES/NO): YES